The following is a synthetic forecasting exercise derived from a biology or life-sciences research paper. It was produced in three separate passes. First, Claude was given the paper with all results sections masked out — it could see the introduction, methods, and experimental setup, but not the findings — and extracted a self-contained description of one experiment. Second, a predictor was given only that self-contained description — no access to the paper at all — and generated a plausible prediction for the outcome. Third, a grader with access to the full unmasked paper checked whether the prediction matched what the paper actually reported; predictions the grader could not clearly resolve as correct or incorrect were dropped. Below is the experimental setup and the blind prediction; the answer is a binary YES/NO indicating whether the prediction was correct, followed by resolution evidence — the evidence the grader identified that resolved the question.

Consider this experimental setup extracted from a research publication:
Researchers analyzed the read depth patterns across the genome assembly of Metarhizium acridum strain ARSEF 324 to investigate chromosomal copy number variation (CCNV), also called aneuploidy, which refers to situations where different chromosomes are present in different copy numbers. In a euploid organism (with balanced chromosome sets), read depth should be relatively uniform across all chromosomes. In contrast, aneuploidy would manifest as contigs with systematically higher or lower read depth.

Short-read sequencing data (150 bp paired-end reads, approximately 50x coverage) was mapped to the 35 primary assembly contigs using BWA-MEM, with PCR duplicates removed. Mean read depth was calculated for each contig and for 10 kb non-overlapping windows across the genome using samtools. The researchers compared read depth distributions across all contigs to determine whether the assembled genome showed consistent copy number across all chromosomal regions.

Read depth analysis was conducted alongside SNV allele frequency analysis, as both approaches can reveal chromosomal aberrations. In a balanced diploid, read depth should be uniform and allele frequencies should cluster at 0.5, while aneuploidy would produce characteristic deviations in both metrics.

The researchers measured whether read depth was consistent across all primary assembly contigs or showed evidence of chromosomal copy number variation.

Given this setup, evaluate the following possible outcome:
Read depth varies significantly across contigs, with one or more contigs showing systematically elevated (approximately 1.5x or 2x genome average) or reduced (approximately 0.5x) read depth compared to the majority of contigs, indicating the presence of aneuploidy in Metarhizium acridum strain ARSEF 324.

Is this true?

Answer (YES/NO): NO